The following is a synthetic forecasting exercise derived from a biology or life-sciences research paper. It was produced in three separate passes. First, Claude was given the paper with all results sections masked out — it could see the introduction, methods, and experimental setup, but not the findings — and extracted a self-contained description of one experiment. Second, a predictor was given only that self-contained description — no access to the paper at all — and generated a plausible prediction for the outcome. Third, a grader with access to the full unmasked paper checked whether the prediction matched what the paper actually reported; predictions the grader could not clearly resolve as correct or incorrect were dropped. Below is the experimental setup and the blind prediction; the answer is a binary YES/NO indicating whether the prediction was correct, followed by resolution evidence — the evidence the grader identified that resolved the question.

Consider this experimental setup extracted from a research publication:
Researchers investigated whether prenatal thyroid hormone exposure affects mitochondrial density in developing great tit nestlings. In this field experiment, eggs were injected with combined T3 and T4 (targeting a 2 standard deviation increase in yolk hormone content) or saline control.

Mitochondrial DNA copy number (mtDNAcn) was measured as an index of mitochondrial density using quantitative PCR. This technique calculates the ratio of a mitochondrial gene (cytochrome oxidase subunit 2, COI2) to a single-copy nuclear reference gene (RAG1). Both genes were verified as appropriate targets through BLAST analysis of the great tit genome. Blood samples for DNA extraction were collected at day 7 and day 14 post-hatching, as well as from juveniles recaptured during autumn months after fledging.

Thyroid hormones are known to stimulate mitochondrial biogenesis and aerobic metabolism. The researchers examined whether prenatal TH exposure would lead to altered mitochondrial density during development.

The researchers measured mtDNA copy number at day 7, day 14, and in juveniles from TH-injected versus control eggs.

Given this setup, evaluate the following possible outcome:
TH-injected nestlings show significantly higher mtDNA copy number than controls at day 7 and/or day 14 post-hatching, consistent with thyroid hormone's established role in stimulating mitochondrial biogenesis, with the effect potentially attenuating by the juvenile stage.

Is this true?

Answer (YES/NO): NO